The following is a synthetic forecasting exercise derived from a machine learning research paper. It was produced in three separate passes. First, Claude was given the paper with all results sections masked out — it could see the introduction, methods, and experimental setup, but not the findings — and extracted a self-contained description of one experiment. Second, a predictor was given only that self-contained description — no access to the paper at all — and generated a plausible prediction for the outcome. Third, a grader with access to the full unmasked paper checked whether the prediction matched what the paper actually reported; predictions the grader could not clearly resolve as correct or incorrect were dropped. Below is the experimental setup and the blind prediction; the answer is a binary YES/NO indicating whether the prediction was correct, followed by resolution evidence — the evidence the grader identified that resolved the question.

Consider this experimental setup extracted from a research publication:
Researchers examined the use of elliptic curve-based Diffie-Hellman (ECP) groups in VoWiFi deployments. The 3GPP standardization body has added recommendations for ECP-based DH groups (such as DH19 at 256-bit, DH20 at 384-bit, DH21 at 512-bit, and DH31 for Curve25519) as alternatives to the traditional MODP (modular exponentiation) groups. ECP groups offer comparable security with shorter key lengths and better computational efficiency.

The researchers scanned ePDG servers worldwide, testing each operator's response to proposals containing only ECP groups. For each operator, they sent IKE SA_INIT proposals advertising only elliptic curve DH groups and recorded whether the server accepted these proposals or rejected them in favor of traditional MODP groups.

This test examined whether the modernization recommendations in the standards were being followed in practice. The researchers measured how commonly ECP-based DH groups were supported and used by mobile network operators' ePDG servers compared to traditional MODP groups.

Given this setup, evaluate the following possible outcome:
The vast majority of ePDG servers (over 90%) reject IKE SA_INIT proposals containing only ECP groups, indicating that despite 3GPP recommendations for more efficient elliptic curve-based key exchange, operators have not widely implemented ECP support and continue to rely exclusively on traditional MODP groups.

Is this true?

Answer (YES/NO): YES